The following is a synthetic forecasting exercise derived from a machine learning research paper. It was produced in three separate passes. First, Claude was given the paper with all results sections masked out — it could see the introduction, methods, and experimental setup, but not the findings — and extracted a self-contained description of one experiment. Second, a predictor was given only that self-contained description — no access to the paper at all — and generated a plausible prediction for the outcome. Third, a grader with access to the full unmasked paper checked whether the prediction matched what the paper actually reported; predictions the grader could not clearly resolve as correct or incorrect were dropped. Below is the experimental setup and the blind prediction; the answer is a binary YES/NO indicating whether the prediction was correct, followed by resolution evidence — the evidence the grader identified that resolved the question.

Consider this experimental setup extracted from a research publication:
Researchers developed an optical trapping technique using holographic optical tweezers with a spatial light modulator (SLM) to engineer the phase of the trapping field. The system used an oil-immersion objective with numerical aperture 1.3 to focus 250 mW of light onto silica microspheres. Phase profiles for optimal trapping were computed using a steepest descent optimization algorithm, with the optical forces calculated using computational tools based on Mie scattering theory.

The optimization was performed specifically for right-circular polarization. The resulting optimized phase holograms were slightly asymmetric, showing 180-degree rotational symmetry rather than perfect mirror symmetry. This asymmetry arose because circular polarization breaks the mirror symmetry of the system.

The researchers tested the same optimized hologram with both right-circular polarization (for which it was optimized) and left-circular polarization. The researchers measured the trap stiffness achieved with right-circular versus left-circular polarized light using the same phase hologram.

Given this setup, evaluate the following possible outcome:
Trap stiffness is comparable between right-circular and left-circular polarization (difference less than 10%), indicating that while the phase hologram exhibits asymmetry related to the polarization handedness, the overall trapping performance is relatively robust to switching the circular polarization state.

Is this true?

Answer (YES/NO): NO